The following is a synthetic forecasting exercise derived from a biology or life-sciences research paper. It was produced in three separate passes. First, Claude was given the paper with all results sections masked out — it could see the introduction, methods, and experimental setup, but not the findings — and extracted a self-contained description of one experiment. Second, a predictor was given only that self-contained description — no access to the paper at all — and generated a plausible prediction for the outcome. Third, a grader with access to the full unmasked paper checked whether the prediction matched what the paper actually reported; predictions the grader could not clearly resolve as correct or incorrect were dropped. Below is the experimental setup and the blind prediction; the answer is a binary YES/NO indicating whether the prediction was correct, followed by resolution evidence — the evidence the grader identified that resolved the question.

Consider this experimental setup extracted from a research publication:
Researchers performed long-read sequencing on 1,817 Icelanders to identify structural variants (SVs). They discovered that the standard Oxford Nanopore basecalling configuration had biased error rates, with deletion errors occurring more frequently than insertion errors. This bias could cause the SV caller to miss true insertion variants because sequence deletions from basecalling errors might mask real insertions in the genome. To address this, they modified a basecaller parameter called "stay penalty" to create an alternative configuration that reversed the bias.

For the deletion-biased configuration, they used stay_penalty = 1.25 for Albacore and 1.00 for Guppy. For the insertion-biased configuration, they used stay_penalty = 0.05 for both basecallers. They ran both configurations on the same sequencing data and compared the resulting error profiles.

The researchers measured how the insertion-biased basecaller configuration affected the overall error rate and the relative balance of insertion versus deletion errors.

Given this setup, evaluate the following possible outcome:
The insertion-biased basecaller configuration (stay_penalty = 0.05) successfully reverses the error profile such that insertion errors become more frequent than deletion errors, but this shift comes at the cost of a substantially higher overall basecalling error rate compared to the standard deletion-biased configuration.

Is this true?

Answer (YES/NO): NO